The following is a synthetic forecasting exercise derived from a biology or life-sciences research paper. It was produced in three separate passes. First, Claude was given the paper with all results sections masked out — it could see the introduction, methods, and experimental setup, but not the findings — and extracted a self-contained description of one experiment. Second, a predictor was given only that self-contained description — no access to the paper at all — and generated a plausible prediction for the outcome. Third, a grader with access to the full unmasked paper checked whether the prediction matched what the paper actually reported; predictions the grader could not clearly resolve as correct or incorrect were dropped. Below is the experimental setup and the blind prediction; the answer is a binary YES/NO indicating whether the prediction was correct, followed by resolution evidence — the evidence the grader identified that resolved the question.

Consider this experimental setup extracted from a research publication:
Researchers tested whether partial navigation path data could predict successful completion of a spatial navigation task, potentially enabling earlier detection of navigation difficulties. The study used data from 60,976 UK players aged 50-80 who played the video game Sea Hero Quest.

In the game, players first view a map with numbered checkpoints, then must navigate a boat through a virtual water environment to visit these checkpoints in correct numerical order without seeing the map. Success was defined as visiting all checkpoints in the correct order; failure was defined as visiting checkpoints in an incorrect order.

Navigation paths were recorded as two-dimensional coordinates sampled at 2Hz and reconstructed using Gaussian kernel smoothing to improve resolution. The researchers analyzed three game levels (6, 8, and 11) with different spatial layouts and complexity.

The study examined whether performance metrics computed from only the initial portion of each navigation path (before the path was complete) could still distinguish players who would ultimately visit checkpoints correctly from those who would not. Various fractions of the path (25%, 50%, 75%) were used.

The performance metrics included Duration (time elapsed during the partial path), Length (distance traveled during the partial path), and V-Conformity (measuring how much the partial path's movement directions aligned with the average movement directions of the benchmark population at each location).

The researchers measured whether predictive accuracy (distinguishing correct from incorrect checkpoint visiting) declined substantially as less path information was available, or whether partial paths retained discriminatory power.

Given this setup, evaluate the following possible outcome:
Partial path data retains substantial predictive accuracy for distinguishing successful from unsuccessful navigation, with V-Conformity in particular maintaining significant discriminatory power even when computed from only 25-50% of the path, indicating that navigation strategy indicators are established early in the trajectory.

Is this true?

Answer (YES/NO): YES